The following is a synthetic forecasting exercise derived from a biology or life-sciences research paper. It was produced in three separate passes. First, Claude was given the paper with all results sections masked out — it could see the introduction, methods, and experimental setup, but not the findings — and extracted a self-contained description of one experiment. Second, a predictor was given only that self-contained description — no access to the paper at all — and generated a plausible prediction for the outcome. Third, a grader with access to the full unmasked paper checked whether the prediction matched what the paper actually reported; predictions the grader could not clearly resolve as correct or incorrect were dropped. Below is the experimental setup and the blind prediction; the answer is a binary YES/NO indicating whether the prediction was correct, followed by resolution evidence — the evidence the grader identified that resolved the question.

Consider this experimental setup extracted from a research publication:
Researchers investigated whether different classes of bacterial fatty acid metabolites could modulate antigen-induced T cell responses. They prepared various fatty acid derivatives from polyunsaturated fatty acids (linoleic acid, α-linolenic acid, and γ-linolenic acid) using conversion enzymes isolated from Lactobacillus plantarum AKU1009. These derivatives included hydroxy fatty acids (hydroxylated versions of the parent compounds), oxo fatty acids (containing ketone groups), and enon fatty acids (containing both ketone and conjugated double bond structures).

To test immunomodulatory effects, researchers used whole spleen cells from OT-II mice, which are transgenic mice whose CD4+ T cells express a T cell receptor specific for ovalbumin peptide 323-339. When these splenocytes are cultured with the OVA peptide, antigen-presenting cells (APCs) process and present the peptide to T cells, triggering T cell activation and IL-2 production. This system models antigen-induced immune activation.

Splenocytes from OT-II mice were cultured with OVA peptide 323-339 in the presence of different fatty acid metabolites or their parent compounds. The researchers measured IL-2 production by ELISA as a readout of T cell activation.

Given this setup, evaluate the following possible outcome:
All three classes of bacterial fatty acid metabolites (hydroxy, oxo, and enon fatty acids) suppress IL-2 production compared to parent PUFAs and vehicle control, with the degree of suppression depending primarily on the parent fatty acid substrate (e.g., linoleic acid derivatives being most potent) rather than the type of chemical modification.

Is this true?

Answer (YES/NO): NO